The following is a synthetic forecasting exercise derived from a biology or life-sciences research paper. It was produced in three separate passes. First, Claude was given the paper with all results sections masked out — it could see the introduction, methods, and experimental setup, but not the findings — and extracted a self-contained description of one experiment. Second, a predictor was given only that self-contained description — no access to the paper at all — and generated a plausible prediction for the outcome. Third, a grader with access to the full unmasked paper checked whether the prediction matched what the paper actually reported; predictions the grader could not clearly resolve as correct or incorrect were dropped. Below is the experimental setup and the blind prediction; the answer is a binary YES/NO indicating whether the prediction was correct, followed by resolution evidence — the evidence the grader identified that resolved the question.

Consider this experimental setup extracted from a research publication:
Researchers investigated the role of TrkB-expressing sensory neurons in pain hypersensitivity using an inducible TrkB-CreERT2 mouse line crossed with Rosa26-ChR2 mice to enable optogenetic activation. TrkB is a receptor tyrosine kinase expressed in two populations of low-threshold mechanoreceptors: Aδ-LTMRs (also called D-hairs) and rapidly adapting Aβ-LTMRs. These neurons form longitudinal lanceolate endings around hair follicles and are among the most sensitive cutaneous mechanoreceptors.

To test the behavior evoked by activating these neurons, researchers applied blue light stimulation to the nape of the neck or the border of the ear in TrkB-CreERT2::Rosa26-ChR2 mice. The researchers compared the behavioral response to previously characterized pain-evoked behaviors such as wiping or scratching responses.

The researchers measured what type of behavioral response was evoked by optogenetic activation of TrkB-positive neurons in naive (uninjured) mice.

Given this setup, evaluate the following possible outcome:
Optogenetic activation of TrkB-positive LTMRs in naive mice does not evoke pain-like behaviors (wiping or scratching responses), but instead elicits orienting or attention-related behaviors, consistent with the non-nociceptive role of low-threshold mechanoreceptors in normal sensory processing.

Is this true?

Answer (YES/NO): YES